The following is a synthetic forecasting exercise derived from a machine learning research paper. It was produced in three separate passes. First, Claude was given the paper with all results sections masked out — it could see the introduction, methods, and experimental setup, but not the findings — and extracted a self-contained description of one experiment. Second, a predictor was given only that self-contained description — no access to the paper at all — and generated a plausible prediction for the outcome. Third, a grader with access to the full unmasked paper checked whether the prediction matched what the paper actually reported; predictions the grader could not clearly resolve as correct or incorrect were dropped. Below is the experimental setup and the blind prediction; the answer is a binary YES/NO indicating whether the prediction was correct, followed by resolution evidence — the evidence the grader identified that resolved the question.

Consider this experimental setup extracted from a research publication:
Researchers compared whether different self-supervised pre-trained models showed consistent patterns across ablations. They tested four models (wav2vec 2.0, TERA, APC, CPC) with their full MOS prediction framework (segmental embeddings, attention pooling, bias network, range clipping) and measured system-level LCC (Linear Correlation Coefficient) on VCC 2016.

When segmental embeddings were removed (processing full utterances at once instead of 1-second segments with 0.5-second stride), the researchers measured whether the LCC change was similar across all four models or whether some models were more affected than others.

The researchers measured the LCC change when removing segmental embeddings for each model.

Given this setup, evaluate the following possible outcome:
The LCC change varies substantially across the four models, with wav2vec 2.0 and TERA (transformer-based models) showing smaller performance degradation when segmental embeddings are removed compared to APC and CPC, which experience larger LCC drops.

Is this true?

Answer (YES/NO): NO